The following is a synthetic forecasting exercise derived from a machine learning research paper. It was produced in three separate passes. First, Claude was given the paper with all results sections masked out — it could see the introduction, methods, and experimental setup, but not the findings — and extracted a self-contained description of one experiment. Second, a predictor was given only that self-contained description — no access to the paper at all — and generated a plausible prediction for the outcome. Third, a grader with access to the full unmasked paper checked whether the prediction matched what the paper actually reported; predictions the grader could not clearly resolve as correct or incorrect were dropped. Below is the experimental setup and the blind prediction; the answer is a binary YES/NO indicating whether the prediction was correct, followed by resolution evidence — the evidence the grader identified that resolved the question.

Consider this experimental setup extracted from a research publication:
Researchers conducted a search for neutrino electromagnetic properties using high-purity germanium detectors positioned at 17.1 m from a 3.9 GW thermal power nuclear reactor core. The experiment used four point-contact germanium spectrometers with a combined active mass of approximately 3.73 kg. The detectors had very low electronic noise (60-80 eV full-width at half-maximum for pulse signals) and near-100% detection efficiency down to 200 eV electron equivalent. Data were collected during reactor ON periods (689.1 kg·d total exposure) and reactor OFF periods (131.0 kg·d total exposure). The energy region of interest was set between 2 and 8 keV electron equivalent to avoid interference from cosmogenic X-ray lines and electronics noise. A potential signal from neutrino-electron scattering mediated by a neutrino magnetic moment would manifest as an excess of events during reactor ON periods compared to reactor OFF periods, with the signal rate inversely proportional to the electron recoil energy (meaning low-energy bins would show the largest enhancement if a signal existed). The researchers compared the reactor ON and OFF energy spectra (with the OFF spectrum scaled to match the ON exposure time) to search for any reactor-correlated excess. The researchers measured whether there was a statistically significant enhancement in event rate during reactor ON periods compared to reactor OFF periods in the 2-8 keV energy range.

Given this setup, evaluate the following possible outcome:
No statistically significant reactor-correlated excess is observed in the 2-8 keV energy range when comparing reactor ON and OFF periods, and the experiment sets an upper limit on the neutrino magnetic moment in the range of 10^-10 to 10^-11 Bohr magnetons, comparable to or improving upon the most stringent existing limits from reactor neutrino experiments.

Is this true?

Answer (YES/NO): NO